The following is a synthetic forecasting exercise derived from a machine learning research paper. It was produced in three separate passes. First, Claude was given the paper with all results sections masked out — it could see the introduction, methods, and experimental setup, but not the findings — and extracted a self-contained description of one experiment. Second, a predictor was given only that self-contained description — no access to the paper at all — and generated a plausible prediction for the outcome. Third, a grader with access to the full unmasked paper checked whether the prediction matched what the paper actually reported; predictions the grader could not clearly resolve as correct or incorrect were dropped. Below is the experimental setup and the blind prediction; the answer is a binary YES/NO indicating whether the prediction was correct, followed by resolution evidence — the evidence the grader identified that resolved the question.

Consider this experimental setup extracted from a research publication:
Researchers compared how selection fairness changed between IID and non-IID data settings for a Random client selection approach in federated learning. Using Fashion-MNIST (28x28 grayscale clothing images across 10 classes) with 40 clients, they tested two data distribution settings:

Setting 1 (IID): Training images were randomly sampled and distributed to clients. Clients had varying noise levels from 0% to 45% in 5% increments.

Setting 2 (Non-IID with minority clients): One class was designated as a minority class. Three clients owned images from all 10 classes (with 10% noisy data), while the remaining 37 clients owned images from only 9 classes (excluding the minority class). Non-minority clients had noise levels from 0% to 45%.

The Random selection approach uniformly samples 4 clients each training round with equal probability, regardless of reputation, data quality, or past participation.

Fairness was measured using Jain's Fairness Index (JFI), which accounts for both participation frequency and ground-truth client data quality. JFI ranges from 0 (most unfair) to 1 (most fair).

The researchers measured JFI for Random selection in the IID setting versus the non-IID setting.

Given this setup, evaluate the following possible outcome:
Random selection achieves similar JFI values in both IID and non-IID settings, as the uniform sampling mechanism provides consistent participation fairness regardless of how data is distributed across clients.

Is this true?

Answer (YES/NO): NO